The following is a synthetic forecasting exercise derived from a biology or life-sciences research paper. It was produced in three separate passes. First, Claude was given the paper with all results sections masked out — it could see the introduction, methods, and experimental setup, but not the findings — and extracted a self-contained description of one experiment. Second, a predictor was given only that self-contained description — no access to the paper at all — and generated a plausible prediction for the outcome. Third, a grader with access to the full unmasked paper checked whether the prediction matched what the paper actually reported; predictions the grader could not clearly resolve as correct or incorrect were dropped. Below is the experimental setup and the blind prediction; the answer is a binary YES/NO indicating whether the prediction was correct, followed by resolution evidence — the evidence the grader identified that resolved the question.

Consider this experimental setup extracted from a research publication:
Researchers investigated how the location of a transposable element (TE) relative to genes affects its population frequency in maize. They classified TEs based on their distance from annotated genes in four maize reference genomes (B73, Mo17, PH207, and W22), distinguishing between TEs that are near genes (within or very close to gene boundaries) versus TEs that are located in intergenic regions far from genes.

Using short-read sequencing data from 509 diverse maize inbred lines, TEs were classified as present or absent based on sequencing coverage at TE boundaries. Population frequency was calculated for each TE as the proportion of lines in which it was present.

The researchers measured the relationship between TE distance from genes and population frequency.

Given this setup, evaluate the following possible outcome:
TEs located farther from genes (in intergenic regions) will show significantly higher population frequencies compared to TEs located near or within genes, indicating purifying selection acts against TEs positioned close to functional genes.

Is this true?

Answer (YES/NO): NO